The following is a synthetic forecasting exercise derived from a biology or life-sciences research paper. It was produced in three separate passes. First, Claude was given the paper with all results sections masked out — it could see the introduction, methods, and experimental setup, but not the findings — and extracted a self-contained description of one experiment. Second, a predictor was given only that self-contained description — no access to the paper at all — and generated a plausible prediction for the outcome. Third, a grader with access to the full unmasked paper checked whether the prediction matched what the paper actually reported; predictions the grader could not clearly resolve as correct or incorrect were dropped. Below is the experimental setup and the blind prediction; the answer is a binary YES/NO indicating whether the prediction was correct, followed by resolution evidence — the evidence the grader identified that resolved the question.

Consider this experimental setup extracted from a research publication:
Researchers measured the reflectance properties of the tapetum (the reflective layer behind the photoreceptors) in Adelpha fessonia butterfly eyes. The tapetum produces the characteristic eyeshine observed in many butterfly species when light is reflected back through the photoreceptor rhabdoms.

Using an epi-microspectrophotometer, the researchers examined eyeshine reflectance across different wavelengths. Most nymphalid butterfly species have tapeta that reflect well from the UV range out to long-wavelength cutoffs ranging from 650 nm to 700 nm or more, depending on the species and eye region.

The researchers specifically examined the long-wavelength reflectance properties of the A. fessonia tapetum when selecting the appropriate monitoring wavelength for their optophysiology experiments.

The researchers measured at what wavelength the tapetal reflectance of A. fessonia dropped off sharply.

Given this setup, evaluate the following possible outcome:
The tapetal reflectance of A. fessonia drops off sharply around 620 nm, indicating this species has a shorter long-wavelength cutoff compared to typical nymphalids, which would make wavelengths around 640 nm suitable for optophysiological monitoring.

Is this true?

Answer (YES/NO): NO